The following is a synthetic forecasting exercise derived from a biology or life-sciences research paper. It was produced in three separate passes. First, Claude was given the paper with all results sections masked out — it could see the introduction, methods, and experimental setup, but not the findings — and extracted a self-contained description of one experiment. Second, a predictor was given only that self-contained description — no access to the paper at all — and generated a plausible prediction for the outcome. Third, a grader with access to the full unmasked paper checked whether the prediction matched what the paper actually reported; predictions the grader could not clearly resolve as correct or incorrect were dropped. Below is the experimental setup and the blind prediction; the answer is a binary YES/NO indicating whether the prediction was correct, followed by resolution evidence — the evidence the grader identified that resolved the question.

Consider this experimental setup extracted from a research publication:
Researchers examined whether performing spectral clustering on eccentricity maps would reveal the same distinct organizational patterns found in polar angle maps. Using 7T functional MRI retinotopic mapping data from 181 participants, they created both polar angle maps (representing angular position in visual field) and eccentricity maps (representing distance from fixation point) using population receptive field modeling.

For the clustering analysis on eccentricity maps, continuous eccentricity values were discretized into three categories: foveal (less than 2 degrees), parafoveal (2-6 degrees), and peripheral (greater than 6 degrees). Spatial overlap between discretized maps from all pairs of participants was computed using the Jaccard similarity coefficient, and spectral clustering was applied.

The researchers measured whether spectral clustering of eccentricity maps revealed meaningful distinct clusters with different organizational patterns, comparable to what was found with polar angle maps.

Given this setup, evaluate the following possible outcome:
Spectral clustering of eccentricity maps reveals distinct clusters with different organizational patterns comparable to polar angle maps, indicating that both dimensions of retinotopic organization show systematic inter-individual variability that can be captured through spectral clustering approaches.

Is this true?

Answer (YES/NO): NO